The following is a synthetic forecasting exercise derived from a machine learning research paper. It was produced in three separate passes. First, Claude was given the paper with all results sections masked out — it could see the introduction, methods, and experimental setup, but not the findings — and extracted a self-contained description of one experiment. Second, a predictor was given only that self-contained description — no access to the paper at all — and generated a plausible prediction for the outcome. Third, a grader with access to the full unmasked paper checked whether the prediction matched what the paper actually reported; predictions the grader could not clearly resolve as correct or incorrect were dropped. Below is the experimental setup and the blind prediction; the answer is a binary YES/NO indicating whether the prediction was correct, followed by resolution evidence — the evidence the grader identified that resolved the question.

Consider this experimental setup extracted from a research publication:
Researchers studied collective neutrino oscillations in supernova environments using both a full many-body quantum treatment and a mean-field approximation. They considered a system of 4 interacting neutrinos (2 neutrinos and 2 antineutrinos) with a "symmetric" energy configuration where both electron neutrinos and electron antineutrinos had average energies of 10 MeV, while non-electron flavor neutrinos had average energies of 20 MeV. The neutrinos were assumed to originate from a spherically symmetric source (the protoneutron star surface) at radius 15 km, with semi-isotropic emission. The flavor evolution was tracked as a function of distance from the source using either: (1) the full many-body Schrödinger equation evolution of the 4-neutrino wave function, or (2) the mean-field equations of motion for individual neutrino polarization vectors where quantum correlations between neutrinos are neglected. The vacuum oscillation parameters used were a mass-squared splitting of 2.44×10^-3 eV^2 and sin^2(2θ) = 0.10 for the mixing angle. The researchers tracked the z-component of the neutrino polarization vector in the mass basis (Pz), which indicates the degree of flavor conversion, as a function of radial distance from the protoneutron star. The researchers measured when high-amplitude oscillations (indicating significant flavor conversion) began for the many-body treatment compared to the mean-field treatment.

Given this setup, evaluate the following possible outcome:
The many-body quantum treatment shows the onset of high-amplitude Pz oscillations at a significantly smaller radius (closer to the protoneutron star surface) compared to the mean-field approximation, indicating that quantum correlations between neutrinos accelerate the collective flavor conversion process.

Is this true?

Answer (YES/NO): YES